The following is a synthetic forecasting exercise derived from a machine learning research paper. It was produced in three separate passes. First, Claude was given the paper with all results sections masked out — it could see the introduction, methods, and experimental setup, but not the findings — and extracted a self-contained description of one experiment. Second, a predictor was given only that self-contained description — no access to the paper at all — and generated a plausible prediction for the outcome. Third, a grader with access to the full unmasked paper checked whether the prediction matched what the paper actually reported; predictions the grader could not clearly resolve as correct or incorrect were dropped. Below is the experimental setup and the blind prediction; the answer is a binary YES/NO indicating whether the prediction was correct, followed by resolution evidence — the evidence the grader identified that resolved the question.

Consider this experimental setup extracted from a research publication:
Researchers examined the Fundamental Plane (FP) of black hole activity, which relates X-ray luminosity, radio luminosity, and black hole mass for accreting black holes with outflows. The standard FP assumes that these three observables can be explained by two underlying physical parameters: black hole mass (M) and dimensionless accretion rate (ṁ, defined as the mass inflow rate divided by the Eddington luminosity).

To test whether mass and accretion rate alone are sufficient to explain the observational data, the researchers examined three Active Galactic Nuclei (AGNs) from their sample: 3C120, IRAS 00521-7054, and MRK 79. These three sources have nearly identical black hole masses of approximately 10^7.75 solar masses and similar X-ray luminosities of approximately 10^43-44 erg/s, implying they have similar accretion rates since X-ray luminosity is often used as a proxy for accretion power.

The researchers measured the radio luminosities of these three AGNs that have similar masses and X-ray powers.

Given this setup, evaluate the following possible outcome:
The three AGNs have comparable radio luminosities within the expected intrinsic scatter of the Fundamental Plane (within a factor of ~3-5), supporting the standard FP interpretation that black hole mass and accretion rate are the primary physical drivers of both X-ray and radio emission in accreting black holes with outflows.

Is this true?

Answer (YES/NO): NO